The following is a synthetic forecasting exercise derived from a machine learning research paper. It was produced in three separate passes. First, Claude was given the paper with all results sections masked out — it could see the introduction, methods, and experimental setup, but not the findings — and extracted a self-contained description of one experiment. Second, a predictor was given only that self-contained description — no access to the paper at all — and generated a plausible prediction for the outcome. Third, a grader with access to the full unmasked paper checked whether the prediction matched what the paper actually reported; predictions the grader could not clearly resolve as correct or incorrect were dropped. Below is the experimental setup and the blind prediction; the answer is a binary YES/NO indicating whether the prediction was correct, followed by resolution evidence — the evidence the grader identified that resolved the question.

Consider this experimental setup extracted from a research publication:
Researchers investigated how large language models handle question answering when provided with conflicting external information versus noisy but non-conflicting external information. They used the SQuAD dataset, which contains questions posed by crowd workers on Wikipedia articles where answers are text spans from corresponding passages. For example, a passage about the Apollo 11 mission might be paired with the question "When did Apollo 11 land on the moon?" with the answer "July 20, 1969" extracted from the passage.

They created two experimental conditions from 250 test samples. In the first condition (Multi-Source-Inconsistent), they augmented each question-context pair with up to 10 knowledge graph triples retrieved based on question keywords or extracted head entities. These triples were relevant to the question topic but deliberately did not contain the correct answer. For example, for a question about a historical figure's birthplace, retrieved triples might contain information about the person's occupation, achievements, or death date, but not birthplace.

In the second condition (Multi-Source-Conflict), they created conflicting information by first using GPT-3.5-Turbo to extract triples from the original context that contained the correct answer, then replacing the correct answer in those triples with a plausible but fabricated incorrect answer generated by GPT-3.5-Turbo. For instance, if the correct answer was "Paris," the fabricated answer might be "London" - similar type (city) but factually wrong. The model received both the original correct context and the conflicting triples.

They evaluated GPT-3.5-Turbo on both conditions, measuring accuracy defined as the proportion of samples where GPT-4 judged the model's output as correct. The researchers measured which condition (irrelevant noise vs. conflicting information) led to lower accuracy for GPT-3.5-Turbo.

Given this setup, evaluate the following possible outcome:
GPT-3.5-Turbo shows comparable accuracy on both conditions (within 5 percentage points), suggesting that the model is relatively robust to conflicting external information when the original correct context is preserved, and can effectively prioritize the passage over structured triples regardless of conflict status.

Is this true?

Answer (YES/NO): NO